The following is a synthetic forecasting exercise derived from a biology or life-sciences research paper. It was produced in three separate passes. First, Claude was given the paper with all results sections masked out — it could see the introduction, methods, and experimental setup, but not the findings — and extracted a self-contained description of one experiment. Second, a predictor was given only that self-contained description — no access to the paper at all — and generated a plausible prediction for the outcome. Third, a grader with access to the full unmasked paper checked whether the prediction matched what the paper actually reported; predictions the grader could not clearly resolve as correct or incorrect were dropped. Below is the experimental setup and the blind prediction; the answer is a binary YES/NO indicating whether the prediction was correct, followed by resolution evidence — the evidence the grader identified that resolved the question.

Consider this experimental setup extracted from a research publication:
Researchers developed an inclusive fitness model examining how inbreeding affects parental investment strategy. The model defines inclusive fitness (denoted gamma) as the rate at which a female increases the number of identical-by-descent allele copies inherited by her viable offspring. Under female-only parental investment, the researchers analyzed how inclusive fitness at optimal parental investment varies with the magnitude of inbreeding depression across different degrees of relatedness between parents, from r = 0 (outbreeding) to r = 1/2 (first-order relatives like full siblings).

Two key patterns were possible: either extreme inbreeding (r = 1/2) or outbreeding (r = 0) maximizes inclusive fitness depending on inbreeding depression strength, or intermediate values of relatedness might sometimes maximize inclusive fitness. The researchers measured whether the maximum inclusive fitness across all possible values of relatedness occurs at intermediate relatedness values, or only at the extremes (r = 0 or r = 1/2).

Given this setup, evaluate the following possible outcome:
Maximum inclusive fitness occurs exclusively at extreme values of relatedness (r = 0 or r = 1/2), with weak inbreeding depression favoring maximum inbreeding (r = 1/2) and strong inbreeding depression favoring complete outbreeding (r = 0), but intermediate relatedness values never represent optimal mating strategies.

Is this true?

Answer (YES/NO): YES